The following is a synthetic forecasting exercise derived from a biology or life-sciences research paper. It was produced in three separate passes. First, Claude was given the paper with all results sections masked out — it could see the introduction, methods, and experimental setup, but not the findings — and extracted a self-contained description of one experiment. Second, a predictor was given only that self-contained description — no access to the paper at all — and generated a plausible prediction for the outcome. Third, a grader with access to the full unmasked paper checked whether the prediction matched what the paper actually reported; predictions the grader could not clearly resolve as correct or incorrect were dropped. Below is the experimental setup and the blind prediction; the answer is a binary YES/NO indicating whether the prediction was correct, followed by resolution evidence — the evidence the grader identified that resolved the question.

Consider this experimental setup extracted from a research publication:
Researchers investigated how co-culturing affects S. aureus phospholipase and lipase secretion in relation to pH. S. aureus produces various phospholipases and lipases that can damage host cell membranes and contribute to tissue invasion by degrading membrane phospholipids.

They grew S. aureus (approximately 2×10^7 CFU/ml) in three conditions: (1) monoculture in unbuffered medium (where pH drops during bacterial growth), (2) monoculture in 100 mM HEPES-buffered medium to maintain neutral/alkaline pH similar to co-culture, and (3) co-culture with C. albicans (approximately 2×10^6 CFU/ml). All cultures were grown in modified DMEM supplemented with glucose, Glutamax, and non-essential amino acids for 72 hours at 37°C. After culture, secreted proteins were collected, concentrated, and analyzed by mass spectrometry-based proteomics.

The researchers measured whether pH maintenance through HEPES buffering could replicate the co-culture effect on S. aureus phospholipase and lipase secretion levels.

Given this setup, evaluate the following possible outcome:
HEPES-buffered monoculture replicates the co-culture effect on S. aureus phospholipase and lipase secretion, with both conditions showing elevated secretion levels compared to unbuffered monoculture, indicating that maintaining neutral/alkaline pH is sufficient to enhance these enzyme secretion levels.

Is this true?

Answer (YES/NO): NO